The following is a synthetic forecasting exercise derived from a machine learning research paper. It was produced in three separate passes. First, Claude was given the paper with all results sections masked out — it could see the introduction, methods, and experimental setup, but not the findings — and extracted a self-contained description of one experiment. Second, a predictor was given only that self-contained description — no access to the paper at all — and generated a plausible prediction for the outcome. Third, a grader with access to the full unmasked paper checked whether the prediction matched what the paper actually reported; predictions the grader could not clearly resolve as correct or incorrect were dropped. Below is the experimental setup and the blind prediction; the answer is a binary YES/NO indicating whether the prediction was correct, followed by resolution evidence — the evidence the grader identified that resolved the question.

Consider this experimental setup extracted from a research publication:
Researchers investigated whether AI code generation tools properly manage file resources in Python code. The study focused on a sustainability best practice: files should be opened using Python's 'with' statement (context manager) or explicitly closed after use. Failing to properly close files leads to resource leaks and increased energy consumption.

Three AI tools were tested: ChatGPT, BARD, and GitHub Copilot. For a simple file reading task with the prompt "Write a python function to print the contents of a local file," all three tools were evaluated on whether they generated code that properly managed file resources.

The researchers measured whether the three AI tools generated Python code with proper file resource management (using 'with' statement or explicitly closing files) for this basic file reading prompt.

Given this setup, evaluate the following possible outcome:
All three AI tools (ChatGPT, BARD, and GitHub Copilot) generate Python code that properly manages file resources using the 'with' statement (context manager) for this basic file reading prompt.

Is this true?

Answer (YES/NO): YES